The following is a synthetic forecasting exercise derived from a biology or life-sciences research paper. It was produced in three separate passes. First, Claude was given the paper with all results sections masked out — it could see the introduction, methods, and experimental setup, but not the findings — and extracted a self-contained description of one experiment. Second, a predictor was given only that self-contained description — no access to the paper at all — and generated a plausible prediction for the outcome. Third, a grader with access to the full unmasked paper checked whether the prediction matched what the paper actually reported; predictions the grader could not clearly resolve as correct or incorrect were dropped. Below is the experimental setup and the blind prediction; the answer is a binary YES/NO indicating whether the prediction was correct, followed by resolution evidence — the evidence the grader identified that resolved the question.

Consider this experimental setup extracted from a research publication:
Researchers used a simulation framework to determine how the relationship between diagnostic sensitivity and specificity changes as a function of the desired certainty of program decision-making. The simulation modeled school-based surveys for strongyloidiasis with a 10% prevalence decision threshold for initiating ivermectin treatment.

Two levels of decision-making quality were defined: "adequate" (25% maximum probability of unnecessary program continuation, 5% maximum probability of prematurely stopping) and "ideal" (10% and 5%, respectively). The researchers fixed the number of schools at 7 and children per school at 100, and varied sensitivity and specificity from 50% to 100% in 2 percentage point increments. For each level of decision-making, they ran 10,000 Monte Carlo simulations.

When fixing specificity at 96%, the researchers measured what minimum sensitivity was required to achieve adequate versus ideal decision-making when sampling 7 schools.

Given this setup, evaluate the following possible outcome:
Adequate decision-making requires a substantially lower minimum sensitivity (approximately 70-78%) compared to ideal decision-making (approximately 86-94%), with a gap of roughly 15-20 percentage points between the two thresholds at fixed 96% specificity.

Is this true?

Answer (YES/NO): NO